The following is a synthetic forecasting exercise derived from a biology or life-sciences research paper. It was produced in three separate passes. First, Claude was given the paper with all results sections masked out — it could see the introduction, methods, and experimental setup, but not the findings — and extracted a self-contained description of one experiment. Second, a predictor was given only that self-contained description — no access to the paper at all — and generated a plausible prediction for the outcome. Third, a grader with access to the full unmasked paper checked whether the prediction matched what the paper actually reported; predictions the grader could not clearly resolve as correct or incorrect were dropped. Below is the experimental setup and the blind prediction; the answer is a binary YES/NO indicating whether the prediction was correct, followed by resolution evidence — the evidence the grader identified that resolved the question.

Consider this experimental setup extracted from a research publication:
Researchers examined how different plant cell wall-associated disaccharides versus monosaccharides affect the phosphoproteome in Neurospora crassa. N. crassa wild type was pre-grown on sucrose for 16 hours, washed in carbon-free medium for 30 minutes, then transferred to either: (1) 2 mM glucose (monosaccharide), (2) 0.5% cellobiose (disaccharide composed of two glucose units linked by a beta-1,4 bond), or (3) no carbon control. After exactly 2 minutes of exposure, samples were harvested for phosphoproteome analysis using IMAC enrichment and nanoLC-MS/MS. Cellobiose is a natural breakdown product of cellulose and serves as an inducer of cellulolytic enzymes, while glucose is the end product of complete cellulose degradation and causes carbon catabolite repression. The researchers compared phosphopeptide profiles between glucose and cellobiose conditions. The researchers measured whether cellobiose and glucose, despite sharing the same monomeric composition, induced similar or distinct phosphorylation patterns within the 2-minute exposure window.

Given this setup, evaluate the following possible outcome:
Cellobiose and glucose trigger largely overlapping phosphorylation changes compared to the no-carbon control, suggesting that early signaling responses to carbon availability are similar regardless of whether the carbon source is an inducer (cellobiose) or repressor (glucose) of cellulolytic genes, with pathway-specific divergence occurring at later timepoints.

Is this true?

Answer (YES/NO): NO